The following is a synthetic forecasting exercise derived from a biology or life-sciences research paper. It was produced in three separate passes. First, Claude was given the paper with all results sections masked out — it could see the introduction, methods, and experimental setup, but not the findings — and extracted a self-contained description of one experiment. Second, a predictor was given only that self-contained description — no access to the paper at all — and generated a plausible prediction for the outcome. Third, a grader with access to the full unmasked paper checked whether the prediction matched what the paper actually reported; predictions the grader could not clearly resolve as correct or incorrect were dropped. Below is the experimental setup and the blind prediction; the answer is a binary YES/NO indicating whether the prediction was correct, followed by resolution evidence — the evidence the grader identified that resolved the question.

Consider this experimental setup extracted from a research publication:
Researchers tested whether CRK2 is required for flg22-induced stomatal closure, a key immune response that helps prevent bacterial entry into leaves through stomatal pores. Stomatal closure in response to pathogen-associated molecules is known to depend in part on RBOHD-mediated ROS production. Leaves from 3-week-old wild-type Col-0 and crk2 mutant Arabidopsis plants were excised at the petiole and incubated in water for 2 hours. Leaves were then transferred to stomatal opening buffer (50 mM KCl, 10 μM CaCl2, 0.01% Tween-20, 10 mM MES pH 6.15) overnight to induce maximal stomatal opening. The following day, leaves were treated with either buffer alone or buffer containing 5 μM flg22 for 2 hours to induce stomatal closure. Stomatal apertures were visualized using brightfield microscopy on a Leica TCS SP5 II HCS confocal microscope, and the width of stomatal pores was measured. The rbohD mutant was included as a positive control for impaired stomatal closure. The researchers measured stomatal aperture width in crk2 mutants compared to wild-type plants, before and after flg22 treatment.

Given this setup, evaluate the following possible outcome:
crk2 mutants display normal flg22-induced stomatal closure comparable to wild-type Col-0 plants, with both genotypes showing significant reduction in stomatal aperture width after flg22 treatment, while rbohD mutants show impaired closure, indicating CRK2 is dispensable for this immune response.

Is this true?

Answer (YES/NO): NO